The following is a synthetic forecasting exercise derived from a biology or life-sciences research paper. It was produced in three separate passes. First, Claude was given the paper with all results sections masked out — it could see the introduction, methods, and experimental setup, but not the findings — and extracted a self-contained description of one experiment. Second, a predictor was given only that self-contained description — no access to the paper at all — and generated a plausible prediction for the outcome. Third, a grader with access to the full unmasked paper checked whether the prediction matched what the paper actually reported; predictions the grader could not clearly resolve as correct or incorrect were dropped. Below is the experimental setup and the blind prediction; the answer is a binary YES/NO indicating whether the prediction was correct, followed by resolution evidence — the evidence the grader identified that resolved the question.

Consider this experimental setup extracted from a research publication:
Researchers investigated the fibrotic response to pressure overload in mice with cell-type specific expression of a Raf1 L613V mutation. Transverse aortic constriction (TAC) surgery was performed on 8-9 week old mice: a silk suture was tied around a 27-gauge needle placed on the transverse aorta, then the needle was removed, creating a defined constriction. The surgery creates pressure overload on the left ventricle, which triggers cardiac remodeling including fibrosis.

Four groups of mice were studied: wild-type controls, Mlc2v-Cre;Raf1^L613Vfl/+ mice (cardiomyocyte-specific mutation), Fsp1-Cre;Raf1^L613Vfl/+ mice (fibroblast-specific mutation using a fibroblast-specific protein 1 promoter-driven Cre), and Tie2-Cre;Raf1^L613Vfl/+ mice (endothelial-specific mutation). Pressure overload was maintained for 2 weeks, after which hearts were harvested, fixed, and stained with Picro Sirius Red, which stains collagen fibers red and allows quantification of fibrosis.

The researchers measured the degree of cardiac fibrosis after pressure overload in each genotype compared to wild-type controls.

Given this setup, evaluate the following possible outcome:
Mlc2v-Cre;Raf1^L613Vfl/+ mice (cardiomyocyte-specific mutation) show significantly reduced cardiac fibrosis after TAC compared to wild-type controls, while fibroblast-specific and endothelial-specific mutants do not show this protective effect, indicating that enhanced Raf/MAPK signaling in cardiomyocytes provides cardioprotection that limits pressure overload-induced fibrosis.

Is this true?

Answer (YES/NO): NO